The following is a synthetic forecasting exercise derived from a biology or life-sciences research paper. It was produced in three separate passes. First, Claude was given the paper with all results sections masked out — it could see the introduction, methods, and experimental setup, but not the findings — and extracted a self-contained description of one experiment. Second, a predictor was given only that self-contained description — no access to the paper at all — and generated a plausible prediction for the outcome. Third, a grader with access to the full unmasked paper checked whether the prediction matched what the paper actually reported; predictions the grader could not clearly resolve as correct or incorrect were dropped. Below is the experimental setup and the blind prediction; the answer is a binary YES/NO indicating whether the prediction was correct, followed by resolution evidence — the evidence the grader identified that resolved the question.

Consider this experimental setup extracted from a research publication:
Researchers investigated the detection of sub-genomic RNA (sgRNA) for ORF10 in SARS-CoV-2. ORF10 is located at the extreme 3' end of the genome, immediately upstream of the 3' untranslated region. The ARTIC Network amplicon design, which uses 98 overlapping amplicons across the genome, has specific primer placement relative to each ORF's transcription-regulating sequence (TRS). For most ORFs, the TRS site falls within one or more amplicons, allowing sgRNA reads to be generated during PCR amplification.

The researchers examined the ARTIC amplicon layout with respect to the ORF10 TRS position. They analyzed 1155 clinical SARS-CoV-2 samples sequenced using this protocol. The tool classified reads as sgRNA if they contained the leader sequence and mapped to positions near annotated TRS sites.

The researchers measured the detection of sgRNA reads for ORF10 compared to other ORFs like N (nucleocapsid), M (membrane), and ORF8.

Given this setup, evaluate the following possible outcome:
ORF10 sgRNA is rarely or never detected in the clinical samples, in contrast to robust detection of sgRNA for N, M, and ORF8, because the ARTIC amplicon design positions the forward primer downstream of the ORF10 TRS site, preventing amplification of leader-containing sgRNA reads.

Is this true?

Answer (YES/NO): NO